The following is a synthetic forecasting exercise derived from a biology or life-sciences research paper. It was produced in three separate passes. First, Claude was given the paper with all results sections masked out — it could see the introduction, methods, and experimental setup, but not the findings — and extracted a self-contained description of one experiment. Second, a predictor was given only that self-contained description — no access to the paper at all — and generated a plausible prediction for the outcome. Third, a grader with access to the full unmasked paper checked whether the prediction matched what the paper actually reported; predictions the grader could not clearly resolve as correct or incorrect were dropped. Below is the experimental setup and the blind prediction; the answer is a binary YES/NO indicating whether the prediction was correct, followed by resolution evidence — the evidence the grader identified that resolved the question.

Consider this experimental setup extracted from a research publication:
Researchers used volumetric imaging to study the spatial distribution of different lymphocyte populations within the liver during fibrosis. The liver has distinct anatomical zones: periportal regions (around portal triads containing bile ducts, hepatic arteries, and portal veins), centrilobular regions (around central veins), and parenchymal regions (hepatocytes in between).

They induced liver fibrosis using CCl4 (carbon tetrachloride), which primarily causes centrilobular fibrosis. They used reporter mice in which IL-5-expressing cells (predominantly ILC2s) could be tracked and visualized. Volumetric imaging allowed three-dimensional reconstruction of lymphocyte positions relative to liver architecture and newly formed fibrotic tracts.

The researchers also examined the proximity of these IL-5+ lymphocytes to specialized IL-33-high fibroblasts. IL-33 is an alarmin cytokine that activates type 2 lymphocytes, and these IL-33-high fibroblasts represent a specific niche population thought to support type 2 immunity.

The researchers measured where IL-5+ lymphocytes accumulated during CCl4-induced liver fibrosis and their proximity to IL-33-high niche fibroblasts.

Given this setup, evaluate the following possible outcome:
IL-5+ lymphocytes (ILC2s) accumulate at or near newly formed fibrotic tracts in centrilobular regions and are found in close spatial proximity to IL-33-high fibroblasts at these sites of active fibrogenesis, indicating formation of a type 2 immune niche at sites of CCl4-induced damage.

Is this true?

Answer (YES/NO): YES